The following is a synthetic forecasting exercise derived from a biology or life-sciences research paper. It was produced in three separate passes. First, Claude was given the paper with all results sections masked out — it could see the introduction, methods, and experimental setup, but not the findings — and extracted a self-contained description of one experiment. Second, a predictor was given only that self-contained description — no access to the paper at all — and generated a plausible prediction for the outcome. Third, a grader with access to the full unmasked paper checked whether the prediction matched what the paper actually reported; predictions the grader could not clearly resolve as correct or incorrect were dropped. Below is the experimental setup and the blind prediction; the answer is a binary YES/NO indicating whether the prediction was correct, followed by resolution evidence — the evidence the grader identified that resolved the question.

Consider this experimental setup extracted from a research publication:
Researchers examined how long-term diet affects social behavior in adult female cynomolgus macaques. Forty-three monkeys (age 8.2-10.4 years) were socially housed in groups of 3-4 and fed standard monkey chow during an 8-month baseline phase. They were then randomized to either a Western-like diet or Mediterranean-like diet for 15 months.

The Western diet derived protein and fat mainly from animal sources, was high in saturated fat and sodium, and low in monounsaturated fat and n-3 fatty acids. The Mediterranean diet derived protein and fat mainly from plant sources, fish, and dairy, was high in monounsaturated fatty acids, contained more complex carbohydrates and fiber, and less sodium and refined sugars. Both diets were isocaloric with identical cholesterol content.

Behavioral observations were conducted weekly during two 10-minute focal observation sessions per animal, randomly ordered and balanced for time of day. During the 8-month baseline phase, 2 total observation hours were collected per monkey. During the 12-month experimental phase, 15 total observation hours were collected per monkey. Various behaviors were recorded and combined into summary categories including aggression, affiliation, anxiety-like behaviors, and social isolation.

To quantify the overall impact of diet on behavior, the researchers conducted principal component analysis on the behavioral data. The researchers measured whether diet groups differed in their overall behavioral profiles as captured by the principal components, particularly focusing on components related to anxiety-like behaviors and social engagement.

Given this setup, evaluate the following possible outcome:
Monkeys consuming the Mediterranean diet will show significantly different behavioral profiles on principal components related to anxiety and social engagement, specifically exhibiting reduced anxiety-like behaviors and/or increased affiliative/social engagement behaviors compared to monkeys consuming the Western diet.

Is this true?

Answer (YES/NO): YES